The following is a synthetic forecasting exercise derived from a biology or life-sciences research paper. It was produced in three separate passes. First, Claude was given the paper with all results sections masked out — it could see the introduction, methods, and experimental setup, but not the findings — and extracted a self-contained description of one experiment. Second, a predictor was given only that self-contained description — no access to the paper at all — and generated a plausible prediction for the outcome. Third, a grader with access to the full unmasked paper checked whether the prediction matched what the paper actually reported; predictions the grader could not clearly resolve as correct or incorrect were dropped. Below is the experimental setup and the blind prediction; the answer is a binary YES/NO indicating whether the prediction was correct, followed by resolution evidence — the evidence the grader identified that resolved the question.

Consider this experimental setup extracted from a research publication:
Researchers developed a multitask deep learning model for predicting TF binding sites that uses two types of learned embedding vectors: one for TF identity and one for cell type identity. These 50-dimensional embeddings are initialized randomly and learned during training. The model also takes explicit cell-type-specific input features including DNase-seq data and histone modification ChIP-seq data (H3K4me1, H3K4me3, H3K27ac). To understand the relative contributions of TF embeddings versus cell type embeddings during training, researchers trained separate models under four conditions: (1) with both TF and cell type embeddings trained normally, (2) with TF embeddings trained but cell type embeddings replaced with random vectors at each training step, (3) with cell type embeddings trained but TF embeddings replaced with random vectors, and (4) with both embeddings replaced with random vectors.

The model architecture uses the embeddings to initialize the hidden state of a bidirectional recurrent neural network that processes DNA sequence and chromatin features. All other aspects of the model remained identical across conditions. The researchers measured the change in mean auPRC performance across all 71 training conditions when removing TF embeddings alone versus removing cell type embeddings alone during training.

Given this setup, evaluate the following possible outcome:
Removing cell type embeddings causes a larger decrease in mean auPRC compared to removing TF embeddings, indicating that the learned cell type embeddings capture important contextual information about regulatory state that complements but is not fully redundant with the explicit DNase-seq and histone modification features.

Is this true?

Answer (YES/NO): NO